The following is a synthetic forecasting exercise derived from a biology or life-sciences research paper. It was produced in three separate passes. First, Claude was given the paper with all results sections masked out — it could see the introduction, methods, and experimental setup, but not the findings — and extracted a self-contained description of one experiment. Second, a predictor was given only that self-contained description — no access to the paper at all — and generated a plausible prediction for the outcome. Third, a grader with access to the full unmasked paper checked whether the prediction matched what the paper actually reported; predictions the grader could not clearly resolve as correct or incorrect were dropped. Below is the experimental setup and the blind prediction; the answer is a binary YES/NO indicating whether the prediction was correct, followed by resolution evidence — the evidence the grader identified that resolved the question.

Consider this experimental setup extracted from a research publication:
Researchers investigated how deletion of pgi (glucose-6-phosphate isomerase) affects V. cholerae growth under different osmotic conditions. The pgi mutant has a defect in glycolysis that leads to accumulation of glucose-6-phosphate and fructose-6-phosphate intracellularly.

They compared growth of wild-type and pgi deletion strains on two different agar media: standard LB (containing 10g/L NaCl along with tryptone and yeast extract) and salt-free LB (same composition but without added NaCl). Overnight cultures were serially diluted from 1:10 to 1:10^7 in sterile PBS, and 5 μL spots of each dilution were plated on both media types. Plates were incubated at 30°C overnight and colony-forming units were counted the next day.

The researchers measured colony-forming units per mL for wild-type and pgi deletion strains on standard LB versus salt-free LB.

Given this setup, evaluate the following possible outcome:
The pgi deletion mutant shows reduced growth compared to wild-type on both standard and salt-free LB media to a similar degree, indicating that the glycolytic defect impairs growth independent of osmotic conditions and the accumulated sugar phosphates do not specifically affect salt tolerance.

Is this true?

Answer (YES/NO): NO